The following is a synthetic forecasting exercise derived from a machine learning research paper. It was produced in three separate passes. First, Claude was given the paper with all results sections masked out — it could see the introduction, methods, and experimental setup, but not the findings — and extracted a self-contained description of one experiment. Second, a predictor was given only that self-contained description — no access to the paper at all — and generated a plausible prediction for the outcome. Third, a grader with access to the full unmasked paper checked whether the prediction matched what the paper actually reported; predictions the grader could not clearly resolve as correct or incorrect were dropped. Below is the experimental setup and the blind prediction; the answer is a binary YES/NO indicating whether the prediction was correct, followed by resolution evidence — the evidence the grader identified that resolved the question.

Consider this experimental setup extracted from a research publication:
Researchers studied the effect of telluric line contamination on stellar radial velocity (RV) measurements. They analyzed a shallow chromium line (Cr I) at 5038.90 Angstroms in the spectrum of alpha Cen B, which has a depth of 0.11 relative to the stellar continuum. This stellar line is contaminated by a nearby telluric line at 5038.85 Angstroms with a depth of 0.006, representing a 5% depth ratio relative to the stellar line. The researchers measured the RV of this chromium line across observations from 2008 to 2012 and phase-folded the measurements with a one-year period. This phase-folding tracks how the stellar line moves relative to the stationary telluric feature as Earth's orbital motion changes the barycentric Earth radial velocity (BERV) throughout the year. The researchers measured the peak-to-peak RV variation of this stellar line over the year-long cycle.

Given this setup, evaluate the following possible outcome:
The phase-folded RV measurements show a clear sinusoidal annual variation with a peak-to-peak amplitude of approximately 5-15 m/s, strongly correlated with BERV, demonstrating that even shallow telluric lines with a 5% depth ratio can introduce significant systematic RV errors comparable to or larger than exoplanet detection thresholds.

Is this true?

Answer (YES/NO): NO